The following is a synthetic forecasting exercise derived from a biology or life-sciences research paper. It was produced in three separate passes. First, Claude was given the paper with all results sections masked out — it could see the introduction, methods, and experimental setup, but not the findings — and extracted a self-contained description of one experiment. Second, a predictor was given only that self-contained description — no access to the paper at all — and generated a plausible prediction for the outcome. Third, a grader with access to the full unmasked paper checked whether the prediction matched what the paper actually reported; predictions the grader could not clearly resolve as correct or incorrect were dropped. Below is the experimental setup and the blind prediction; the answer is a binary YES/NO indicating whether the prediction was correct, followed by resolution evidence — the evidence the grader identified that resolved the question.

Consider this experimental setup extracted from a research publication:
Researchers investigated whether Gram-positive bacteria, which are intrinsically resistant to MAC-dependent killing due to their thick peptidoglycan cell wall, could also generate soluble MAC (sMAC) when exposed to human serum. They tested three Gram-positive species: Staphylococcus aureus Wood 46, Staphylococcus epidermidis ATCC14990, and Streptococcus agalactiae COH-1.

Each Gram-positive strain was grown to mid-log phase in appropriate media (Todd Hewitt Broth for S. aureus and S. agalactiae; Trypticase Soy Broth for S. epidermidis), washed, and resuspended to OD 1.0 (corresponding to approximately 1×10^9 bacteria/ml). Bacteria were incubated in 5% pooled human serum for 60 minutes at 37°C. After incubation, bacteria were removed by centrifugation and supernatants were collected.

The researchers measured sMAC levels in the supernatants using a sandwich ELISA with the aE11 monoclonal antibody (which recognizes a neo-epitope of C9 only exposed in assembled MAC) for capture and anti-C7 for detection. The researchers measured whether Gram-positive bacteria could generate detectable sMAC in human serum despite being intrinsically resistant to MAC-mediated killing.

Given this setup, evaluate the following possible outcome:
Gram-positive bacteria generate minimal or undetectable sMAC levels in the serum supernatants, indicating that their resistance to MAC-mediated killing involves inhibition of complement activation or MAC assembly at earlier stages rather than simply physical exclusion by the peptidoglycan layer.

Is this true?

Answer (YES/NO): NO